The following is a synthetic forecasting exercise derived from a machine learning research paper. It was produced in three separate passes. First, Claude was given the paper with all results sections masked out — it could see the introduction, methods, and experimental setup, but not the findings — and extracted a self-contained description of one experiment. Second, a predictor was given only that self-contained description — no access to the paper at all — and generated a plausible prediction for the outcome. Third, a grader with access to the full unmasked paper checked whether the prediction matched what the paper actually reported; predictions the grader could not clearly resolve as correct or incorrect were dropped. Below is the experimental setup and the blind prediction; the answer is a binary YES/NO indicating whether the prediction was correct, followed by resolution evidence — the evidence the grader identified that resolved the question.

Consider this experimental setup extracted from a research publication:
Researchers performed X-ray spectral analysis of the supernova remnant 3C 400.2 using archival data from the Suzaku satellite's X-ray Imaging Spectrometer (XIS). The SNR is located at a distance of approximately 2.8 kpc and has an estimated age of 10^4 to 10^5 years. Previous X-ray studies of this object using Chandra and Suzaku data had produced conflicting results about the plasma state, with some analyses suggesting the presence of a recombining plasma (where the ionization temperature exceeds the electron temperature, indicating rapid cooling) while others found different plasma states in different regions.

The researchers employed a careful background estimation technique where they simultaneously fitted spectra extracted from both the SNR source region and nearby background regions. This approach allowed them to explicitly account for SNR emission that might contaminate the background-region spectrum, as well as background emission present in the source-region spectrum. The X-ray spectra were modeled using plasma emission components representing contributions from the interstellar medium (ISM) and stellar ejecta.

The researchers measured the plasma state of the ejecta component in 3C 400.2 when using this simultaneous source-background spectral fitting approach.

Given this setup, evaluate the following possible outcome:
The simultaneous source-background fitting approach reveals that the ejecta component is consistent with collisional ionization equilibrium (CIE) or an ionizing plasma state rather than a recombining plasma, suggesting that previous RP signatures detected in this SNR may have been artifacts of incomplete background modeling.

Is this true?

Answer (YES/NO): YES